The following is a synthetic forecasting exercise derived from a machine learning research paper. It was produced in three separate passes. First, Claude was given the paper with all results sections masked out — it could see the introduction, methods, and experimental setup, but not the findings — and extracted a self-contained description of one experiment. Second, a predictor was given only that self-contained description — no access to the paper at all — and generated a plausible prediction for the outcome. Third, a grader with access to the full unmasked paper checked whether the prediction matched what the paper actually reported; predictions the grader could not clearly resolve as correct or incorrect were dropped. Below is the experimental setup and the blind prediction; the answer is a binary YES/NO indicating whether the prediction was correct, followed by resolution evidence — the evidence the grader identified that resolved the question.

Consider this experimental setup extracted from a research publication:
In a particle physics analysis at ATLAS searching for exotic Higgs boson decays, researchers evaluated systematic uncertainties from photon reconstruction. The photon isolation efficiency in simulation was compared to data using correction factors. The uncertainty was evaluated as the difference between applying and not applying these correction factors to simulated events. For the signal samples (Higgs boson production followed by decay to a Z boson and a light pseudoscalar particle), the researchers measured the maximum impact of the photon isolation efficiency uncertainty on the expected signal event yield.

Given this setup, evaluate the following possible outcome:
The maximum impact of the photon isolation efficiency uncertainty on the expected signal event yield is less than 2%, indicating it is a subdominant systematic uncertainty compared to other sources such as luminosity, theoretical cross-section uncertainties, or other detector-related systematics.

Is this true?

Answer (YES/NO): NO